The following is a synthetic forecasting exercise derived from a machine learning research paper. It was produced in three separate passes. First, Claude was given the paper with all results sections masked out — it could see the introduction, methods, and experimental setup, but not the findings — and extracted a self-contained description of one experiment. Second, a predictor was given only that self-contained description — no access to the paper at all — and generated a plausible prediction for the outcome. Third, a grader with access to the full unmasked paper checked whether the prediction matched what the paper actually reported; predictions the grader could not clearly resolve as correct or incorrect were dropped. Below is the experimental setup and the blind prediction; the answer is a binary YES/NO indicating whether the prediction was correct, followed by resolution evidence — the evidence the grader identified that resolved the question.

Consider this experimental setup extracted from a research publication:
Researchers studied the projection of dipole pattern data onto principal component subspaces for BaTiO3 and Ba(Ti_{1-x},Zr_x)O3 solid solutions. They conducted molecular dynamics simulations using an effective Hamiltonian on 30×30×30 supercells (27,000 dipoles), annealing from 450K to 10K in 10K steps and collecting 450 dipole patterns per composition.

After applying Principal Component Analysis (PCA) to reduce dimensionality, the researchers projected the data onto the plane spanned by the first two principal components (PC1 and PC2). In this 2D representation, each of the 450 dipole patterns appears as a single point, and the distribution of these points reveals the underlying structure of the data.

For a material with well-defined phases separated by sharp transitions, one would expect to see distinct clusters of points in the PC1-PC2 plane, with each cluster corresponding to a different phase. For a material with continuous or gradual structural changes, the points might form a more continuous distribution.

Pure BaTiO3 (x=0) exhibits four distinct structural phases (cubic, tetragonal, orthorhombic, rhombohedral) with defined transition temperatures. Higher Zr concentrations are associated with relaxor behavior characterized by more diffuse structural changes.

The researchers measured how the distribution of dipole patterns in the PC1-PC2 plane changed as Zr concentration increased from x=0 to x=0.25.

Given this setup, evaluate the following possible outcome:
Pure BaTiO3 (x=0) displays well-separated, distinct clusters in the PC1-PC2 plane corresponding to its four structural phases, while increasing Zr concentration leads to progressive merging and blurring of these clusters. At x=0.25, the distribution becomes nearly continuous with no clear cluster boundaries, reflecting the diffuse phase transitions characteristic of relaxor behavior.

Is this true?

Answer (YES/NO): NO